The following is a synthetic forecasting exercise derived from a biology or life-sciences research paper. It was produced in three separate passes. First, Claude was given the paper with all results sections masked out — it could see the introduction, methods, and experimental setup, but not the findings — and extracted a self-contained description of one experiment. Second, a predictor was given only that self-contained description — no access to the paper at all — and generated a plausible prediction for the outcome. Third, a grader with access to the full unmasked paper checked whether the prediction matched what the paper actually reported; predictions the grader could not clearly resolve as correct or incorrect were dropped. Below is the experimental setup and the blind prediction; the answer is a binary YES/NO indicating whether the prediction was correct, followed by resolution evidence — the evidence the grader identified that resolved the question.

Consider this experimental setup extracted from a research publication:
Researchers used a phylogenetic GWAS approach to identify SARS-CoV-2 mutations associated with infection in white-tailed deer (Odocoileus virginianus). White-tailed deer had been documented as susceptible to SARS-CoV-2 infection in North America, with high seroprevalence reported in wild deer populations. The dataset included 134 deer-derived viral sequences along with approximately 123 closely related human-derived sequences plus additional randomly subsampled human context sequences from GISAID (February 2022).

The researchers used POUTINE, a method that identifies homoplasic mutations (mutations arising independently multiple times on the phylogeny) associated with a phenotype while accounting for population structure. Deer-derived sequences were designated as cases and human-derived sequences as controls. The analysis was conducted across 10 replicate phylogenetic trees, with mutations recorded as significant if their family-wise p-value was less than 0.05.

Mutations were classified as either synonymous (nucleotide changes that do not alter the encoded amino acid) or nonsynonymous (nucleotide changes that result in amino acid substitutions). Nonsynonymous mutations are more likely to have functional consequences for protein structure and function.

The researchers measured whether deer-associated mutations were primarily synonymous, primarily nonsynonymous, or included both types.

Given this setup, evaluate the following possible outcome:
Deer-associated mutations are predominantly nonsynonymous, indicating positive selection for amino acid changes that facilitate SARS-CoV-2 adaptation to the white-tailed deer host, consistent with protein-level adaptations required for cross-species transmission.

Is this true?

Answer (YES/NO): NO